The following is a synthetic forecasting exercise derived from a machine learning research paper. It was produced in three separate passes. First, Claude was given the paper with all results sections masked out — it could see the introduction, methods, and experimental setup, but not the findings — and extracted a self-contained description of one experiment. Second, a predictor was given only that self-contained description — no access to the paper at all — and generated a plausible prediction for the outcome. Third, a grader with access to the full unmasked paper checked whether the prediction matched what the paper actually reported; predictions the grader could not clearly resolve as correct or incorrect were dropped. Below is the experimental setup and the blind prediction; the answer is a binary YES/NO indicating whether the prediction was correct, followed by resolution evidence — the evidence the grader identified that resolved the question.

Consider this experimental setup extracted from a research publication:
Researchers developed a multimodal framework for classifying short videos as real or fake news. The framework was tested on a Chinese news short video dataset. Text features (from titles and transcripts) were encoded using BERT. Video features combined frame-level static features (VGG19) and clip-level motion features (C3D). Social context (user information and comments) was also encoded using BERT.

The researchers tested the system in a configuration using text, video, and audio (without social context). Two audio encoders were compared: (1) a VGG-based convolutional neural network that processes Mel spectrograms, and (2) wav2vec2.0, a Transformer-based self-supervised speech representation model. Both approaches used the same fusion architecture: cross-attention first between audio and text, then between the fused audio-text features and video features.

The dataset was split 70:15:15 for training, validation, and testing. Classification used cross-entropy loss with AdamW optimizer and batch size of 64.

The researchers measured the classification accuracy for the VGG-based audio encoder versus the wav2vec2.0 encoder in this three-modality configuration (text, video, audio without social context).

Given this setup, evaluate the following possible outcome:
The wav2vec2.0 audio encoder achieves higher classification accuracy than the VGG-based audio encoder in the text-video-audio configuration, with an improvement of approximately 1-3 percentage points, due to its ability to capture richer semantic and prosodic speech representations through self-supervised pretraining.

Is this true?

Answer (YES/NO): NO